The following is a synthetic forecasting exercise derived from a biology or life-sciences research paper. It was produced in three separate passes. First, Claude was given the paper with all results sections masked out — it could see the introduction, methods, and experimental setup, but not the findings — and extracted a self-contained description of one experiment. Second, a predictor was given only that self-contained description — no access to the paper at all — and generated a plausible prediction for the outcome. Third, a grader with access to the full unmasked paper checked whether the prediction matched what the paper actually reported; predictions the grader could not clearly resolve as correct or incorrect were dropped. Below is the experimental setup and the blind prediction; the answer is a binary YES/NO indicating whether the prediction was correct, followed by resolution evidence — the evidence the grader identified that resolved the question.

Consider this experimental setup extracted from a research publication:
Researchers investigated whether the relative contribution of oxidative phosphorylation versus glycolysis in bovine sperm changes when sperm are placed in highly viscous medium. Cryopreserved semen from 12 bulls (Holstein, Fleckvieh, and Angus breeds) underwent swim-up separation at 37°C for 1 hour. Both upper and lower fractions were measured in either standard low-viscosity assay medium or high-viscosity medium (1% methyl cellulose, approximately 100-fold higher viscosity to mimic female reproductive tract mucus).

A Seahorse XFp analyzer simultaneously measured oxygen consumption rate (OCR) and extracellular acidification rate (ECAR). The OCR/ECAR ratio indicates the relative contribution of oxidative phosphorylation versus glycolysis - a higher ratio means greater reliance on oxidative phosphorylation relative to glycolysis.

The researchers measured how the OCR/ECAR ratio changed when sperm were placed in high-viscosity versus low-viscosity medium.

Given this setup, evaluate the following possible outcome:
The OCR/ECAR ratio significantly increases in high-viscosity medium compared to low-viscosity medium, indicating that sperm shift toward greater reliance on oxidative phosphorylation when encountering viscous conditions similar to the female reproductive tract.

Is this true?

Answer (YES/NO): NO